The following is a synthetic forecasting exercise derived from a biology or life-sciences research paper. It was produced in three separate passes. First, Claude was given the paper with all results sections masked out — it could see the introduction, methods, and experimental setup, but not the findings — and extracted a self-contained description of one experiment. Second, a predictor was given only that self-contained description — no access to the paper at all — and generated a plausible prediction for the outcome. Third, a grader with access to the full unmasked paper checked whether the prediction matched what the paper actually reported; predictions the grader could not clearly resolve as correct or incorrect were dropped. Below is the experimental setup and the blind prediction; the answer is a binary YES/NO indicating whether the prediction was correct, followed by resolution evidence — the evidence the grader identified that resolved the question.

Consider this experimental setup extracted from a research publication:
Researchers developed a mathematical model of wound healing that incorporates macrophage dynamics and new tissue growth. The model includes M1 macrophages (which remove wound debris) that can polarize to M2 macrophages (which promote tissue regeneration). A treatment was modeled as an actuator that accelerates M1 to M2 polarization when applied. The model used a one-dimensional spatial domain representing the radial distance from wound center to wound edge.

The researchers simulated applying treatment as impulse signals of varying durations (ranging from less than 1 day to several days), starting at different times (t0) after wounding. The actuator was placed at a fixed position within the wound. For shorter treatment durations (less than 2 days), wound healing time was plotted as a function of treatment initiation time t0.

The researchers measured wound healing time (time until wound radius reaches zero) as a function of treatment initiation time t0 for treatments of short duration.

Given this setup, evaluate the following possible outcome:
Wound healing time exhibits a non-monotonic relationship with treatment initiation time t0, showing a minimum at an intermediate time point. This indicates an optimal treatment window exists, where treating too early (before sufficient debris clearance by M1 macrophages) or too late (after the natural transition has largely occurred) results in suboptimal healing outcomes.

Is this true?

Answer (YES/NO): YES